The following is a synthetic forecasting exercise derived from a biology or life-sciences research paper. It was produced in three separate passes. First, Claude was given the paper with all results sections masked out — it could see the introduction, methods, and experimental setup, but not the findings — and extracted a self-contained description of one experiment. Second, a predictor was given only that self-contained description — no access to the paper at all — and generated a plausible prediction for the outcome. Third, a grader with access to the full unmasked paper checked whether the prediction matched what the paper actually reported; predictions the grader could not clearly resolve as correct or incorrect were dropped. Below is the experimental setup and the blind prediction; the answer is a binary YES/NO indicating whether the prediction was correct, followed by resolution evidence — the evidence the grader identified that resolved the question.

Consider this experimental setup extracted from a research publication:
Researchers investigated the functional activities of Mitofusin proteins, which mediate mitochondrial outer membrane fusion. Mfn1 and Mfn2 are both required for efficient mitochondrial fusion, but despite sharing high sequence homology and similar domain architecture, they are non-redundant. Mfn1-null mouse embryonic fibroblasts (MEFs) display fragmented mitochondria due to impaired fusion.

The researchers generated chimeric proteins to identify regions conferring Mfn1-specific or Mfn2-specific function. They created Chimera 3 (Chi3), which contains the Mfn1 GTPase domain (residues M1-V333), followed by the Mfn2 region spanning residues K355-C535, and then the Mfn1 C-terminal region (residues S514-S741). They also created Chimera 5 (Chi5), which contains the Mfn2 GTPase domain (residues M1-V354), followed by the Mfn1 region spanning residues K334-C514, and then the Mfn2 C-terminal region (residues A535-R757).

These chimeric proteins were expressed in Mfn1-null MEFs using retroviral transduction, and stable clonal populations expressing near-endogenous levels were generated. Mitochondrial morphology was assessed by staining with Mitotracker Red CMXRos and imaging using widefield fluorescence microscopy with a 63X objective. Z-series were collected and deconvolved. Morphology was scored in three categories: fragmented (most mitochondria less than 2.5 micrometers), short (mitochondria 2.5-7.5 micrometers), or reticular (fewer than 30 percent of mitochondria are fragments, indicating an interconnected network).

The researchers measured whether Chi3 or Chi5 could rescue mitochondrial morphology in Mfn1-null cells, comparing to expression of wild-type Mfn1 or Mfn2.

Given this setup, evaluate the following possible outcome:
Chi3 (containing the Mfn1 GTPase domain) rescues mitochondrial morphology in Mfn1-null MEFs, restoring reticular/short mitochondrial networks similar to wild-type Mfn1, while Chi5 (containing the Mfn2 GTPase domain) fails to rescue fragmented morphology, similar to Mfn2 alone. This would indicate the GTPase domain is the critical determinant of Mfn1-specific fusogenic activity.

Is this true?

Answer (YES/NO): NO